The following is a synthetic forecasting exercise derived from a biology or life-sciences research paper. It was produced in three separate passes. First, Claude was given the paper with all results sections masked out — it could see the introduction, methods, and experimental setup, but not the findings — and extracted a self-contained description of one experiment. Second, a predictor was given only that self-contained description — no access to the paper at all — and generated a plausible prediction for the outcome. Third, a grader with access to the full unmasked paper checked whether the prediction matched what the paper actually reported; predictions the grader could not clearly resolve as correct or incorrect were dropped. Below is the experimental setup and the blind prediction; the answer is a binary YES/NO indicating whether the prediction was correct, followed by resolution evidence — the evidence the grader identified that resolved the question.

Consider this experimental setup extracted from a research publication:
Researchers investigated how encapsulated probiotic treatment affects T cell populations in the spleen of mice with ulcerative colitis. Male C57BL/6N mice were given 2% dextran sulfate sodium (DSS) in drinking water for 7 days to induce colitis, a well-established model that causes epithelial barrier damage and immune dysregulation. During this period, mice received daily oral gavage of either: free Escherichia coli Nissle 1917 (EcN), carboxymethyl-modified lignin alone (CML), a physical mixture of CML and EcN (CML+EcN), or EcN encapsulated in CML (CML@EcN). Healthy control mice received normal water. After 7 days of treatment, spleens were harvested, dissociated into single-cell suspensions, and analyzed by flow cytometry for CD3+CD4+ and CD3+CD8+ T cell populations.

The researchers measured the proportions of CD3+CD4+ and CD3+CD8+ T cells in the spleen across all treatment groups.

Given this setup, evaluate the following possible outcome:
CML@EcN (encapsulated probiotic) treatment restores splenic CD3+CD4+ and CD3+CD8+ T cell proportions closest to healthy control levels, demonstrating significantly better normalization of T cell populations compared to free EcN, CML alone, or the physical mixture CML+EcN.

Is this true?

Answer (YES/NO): YES